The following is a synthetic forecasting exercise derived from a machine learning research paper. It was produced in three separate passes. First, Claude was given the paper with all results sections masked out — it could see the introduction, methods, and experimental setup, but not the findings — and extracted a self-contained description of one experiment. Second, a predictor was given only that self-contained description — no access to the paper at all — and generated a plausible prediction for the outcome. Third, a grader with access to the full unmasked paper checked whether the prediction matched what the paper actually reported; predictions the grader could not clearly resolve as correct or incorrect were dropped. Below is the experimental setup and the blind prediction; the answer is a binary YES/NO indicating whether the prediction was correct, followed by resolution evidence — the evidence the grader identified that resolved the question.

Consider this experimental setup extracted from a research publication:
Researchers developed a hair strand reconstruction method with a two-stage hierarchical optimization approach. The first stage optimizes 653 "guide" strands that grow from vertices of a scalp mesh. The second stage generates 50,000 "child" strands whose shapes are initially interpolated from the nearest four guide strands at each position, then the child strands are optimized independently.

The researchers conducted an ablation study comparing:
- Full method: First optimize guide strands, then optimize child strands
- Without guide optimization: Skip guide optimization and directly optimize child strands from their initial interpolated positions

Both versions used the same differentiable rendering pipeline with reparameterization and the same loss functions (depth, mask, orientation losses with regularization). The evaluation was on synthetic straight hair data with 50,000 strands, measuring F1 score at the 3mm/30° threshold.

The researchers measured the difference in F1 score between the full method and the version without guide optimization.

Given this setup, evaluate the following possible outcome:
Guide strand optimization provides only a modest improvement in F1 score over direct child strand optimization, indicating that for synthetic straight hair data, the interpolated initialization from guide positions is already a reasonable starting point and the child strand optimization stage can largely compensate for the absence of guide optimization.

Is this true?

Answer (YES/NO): YES